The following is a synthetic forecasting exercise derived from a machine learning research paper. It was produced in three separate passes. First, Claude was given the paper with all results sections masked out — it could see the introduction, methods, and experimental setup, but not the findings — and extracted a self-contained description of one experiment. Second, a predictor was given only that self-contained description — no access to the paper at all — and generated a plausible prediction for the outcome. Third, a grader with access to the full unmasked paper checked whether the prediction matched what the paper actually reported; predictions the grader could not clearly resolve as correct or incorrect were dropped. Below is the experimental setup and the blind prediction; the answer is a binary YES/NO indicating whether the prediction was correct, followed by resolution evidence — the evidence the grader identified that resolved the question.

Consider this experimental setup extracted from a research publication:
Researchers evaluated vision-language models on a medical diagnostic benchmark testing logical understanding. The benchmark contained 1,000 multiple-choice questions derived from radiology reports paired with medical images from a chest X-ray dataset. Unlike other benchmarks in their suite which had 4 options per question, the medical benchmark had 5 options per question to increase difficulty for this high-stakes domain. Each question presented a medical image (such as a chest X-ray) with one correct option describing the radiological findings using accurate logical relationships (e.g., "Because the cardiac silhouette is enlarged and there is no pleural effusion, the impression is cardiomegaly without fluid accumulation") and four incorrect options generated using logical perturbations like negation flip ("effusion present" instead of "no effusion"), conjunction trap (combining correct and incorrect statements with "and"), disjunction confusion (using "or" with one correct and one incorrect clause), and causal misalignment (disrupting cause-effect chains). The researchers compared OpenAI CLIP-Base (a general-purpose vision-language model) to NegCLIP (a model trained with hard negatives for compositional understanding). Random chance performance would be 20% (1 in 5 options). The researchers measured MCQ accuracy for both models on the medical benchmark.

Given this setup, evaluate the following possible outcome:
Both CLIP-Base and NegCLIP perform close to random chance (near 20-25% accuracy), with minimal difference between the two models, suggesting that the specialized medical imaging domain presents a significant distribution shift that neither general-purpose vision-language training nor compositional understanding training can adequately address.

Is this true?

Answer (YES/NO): NO